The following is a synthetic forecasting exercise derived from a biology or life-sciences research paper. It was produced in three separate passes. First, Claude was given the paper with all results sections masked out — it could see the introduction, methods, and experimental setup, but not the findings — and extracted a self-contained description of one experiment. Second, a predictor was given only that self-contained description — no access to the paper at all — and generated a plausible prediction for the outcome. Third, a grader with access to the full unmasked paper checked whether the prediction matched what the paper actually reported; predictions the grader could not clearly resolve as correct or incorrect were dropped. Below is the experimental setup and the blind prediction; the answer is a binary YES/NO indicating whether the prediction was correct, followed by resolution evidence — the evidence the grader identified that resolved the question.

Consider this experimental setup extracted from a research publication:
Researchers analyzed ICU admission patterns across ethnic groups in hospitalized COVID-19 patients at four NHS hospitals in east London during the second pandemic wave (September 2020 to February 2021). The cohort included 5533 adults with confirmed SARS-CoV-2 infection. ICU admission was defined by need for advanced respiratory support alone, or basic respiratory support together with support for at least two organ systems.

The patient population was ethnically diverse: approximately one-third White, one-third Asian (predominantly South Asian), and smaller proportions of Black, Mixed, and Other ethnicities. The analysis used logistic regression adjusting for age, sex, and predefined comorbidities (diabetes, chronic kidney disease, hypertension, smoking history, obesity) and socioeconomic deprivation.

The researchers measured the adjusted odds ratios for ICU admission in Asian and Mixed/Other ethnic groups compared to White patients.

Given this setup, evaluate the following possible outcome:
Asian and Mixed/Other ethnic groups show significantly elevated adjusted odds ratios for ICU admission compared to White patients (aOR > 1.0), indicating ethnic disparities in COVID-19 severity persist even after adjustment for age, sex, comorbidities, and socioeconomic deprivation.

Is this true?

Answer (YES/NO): YES